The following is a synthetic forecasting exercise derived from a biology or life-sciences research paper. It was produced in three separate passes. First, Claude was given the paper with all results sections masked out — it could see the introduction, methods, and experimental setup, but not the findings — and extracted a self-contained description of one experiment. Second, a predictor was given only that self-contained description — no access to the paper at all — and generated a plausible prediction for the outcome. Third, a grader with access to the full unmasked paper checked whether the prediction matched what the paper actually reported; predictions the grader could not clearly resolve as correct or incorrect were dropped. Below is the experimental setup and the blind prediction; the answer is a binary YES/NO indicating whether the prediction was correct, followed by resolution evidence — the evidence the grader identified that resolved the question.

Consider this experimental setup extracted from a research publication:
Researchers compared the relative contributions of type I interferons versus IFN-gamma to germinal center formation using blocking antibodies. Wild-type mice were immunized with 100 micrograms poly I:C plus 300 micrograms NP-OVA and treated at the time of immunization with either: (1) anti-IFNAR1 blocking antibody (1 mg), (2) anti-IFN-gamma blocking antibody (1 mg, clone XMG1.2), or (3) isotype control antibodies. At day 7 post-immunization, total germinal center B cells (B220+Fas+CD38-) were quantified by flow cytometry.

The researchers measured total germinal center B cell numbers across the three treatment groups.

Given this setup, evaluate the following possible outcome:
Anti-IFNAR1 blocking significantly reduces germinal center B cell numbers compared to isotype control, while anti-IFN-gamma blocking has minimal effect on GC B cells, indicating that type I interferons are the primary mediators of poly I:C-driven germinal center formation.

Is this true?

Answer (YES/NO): YES